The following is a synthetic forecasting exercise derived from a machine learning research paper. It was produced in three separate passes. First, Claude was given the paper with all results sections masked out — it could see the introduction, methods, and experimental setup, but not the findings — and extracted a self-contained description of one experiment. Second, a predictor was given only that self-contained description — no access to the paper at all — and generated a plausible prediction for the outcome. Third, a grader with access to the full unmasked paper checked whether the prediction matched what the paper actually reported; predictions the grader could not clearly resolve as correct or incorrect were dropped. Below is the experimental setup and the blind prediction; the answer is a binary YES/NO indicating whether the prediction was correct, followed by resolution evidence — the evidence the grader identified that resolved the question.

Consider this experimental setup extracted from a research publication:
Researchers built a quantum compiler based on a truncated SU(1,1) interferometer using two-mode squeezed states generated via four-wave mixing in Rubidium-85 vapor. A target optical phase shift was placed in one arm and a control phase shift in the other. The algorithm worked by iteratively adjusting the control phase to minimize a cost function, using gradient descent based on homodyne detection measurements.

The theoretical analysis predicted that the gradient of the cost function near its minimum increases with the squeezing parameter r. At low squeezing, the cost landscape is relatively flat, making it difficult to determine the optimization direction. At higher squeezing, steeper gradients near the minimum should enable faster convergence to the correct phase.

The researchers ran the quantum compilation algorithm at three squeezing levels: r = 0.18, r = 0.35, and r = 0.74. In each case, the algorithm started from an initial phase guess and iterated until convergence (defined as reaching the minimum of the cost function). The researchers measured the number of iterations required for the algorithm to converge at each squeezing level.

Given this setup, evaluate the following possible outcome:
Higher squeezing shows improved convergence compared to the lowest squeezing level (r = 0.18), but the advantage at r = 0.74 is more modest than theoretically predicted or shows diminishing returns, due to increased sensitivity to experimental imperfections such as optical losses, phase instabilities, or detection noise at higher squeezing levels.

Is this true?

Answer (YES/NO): NO